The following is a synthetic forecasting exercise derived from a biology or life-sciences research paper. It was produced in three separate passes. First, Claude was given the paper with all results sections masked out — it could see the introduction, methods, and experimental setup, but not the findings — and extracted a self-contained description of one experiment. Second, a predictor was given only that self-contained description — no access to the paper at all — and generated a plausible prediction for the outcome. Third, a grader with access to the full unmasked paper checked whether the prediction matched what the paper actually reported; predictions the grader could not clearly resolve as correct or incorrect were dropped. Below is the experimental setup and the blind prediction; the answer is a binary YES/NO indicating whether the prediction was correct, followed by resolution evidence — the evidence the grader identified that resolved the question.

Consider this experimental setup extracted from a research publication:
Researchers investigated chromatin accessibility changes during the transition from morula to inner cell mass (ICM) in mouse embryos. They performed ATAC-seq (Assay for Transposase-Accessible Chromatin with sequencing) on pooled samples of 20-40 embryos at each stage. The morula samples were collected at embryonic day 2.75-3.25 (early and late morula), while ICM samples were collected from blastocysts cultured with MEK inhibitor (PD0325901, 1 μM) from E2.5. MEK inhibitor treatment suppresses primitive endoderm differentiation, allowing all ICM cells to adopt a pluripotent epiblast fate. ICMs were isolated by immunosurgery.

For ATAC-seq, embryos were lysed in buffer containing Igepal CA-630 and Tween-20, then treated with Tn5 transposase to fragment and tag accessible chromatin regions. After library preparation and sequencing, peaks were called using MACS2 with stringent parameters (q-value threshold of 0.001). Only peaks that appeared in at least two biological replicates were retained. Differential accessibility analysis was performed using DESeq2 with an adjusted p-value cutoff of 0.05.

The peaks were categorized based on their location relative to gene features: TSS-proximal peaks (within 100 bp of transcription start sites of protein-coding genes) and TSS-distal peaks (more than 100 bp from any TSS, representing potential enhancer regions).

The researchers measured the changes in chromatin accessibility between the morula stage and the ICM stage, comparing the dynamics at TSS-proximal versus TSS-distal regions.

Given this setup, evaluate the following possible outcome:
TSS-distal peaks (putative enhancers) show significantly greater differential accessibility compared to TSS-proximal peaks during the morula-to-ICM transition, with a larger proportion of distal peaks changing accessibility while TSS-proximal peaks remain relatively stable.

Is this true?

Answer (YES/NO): YES